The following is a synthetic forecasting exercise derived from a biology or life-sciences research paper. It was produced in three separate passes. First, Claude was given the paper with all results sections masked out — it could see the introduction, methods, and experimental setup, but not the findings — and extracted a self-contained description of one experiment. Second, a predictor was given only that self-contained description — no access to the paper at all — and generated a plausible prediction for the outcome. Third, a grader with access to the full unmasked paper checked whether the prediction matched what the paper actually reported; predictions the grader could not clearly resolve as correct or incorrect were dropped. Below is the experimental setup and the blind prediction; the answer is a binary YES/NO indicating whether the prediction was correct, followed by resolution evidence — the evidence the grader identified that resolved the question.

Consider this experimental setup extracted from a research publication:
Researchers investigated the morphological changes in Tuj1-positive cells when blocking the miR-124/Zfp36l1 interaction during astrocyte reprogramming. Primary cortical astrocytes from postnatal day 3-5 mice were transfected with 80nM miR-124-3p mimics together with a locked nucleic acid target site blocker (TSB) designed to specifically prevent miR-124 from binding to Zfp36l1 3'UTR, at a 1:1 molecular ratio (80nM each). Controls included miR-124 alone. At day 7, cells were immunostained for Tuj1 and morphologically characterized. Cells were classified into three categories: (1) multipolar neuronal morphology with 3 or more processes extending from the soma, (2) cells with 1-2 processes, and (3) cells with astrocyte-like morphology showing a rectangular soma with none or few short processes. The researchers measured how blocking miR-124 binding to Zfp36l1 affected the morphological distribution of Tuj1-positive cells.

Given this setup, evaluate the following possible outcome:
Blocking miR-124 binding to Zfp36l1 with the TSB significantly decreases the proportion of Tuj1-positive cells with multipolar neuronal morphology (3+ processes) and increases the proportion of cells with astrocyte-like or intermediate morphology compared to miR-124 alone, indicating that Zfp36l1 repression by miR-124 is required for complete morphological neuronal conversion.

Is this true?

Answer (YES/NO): YES